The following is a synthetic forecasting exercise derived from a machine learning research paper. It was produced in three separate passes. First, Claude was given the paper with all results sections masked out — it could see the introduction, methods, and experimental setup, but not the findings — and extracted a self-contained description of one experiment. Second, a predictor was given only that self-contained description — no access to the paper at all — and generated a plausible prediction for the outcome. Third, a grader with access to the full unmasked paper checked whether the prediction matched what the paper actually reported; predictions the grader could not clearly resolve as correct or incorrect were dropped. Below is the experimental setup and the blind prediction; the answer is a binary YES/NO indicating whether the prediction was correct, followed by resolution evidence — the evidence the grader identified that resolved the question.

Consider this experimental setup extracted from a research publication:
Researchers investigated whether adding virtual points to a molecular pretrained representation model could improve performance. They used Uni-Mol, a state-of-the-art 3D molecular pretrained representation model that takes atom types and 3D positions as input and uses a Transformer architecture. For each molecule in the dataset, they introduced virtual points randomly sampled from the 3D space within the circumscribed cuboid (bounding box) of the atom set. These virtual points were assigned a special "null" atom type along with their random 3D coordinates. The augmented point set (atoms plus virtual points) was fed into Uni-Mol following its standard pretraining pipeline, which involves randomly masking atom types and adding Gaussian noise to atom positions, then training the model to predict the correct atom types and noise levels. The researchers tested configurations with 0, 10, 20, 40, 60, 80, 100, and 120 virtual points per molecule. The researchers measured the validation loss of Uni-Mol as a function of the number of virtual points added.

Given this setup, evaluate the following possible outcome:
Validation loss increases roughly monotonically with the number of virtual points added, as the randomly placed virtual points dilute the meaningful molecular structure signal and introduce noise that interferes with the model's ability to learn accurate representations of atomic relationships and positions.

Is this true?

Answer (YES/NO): NO